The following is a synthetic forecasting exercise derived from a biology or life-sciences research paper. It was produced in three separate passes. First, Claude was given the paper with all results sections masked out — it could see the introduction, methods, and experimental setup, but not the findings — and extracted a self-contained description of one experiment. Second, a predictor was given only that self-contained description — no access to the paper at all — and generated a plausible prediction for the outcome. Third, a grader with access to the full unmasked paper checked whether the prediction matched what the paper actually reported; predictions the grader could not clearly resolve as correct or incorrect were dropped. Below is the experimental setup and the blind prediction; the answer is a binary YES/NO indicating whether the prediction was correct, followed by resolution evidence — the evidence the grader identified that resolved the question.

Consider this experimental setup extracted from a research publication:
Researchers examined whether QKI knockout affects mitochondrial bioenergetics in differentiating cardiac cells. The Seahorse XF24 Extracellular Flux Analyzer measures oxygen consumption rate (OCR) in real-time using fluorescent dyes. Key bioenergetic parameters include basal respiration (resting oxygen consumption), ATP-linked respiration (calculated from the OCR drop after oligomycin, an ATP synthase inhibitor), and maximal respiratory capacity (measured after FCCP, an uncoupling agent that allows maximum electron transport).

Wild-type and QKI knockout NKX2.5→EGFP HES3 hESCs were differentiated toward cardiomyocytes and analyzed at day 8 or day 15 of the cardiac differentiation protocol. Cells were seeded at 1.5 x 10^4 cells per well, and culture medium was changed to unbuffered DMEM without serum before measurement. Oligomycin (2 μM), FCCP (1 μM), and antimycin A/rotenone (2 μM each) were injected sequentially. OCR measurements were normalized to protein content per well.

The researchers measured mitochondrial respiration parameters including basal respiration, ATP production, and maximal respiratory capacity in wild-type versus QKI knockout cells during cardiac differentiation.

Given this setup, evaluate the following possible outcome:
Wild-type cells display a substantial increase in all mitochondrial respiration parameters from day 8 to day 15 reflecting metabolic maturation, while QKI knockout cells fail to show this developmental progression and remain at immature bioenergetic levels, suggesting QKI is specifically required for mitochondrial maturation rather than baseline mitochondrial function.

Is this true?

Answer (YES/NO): NO